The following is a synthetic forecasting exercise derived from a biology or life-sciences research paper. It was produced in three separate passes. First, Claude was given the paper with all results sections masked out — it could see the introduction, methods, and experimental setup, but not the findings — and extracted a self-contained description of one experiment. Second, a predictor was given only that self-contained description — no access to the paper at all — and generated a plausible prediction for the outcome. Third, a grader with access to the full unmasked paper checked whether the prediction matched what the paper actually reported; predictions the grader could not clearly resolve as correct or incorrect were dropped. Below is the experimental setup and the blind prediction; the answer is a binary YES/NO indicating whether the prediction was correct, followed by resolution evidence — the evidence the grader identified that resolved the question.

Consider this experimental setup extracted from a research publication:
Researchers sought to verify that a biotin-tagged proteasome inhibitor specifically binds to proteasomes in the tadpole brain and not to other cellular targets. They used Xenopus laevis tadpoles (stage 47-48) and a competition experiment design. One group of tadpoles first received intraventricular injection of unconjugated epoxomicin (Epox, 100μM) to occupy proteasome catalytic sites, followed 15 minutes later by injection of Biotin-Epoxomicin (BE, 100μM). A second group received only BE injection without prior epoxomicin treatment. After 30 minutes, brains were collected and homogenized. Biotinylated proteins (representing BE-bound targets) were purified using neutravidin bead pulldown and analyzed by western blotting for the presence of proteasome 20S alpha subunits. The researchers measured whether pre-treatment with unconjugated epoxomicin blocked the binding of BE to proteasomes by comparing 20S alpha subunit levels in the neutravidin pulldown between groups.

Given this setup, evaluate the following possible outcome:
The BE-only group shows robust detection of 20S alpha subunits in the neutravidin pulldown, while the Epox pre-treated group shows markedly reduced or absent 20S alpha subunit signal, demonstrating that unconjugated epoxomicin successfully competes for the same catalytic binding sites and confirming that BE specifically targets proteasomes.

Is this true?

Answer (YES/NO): YES